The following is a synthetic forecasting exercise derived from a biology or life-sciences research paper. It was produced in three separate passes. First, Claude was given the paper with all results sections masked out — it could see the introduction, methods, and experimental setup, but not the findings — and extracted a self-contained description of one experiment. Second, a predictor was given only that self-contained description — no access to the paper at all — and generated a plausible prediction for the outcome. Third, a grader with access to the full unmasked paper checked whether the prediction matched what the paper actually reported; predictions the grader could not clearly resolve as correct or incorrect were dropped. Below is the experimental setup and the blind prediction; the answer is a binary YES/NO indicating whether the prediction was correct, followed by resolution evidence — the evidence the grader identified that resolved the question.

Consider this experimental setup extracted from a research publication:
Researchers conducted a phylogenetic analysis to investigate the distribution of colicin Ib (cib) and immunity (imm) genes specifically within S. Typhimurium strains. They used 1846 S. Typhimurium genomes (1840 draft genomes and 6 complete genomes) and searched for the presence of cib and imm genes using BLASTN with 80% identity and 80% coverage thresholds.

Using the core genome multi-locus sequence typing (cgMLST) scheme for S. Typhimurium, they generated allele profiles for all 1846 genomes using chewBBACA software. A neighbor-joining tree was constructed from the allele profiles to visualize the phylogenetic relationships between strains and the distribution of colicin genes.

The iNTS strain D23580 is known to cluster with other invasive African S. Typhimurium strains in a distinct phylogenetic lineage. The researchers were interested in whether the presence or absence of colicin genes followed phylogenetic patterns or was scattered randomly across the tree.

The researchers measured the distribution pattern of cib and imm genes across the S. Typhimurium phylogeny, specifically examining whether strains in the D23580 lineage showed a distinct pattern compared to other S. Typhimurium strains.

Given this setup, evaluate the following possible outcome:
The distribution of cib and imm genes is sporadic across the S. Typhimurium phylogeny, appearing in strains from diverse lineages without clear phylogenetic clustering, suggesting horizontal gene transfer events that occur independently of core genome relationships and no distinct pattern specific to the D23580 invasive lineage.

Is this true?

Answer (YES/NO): NO